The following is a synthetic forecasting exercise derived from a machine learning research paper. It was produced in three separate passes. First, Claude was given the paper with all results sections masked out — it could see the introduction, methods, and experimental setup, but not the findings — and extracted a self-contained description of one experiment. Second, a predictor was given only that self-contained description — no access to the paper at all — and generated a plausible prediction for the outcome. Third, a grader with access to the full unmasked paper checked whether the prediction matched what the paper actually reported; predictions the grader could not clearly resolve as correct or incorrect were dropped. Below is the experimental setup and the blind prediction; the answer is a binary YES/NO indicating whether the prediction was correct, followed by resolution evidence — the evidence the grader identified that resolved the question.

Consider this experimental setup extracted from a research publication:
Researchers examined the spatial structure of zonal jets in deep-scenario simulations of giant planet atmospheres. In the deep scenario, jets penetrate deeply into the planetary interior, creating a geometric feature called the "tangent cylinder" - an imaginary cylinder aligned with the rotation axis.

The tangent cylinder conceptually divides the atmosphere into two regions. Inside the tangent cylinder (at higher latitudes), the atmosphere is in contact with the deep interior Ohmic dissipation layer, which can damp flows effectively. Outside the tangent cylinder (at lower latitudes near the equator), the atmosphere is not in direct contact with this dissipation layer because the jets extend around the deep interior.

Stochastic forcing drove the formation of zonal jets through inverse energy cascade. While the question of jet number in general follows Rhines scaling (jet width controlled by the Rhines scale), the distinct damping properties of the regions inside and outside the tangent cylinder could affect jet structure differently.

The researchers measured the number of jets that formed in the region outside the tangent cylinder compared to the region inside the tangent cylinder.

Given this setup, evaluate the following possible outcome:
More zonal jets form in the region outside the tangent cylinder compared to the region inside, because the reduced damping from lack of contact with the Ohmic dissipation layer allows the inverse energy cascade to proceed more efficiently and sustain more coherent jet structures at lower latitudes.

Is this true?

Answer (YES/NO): NO